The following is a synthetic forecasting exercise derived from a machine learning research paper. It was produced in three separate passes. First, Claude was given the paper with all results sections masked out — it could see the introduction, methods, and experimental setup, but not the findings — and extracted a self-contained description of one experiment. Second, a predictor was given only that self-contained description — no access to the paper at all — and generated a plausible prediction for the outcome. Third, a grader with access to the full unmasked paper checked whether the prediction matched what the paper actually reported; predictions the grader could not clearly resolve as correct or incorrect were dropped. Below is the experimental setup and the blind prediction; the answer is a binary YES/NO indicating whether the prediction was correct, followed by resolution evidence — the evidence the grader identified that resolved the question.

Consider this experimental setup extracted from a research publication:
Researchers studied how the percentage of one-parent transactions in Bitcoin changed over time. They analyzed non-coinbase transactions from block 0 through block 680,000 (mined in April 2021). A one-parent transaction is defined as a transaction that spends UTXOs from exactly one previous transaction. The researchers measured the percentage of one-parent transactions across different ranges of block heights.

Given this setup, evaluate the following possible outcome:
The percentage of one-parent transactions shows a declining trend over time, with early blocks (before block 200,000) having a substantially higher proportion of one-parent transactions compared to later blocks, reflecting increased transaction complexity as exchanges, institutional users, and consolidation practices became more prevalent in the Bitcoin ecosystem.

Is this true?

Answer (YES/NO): NO